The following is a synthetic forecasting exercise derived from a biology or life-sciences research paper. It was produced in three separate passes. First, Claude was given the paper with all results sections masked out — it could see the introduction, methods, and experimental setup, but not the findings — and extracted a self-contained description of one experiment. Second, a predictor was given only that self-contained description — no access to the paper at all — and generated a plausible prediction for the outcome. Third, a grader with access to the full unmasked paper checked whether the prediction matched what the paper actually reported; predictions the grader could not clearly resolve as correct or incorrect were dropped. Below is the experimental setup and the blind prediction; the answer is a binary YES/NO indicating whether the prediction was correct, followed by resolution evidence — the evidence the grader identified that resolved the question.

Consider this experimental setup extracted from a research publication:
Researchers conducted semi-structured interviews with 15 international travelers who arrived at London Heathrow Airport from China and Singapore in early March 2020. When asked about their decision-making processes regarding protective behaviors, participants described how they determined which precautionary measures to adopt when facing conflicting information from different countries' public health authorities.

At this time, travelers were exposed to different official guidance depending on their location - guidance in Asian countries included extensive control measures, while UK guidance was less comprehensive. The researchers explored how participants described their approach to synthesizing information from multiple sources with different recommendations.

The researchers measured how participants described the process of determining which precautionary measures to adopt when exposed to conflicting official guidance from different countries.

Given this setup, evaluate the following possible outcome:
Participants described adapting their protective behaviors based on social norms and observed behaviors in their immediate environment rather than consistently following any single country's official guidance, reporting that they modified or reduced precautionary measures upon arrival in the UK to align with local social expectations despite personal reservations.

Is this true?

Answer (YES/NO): NO